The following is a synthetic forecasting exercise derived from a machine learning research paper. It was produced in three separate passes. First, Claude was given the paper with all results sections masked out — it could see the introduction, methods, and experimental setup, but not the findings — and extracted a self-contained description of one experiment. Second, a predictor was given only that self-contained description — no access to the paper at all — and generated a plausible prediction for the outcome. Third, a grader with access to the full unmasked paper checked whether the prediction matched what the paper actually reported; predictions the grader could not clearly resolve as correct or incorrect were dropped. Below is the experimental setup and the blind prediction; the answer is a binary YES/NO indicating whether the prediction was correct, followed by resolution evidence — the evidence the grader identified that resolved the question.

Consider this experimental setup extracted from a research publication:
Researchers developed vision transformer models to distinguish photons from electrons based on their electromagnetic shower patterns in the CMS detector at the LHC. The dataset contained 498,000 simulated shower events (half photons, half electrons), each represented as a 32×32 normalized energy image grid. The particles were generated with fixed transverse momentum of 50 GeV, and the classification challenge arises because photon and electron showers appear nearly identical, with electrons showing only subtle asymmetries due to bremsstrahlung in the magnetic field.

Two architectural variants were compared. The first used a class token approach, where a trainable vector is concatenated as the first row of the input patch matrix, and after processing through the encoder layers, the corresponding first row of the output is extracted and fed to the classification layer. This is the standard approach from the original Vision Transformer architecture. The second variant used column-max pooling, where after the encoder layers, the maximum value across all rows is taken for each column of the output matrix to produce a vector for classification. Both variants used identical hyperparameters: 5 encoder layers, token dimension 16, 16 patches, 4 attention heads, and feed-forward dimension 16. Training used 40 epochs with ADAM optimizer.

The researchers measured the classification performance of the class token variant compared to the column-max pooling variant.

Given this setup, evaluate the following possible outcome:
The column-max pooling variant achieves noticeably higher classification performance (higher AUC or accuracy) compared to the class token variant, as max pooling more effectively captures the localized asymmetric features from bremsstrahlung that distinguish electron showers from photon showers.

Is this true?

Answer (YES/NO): NO